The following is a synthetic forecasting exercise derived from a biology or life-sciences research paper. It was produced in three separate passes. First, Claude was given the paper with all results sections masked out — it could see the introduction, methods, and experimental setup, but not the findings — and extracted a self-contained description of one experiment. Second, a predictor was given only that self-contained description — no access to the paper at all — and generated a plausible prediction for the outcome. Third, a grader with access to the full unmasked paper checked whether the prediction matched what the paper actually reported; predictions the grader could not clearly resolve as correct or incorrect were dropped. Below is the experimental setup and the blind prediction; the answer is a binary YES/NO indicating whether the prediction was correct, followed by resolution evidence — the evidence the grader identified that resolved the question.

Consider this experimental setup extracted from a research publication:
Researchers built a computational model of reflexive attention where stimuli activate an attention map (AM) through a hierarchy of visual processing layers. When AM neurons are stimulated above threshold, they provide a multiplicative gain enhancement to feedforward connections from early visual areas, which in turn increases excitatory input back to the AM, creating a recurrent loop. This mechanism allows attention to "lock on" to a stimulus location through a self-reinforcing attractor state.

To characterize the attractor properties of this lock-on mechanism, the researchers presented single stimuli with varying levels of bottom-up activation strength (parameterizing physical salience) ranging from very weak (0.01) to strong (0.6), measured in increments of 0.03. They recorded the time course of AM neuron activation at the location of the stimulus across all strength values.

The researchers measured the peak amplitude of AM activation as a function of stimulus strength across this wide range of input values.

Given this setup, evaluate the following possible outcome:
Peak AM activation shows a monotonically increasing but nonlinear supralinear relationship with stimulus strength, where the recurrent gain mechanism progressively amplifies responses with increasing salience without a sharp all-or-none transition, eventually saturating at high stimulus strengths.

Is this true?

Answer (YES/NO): NO